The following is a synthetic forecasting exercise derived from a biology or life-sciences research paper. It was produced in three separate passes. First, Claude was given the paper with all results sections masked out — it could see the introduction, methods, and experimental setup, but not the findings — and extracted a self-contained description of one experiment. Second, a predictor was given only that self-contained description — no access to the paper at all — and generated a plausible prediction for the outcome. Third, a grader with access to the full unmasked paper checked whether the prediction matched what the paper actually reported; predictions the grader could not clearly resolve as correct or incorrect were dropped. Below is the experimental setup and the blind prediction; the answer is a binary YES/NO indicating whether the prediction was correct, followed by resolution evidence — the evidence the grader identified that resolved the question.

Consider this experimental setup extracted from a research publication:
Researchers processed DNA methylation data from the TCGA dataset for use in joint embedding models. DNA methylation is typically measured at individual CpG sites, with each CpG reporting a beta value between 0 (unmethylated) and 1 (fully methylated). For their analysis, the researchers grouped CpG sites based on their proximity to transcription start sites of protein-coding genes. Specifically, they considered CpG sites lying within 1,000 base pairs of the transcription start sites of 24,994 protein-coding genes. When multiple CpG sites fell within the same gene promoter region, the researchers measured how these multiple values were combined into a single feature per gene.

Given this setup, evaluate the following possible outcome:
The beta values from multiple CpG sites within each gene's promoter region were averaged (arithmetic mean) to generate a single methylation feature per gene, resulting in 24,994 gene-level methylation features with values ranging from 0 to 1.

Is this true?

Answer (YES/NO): YES